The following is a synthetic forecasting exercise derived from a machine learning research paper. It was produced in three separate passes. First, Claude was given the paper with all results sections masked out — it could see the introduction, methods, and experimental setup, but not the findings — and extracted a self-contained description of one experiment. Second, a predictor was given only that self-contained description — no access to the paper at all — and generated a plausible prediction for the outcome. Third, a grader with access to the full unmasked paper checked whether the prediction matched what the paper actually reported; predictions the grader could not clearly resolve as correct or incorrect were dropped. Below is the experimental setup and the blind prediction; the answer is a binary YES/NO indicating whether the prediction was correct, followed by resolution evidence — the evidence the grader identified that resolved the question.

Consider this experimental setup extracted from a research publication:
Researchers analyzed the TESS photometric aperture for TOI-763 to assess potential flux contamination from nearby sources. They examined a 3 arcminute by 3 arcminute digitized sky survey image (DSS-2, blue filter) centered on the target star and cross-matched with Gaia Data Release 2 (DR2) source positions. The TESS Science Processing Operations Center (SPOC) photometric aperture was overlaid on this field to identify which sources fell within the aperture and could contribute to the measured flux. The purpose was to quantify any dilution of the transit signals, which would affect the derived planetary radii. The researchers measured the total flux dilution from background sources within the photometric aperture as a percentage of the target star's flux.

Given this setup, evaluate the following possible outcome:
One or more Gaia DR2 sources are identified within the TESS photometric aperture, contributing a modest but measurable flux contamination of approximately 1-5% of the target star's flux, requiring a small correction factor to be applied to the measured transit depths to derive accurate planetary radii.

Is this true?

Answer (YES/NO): NO